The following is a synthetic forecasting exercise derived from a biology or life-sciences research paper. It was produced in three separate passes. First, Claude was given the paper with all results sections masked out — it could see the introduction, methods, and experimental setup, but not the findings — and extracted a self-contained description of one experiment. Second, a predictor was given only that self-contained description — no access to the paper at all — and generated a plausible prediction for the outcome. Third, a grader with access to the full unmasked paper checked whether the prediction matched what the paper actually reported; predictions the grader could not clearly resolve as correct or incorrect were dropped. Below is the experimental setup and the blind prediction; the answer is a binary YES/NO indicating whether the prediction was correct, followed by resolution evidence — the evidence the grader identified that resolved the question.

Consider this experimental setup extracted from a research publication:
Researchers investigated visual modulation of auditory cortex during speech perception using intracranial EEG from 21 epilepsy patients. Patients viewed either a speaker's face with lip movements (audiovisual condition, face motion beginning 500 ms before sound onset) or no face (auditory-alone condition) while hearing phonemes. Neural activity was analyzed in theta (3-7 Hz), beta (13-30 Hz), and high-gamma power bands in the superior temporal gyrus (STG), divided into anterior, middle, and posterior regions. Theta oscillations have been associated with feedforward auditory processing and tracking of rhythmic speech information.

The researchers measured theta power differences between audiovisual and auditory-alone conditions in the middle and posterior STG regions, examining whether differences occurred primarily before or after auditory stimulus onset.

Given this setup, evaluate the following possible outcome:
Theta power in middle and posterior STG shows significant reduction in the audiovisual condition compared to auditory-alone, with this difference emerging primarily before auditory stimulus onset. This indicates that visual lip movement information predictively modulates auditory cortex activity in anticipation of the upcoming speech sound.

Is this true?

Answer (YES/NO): NO